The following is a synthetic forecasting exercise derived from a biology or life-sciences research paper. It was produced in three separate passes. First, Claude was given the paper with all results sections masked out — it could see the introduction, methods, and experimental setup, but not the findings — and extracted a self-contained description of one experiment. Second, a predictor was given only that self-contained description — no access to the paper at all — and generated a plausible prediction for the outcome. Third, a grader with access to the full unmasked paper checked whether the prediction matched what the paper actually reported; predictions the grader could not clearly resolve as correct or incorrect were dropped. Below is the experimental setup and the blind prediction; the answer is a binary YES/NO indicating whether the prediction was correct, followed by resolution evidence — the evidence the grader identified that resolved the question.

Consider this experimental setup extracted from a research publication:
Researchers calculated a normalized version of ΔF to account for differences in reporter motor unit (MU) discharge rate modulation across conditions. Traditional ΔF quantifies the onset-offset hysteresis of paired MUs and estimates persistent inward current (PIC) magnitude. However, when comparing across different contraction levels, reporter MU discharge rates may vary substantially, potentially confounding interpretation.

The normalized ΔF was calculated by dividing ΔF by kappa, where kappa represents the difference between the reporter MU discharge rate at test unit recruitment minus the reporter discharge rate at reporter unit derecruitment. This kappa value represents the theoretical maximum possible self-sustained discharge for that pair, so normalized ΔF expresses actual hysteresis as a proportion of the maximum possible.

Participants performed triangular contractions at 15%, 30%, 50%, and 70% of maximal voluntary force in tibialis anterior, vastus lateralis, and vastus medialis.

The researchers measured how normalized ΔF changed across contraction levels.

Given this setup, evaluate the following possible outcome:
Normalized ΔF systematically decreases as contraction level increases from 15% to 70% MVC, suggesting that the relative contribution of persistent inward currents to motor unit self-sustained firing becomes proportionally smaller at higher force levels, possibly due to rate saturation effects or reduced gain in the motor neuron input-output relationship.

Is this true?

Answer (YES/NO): NO